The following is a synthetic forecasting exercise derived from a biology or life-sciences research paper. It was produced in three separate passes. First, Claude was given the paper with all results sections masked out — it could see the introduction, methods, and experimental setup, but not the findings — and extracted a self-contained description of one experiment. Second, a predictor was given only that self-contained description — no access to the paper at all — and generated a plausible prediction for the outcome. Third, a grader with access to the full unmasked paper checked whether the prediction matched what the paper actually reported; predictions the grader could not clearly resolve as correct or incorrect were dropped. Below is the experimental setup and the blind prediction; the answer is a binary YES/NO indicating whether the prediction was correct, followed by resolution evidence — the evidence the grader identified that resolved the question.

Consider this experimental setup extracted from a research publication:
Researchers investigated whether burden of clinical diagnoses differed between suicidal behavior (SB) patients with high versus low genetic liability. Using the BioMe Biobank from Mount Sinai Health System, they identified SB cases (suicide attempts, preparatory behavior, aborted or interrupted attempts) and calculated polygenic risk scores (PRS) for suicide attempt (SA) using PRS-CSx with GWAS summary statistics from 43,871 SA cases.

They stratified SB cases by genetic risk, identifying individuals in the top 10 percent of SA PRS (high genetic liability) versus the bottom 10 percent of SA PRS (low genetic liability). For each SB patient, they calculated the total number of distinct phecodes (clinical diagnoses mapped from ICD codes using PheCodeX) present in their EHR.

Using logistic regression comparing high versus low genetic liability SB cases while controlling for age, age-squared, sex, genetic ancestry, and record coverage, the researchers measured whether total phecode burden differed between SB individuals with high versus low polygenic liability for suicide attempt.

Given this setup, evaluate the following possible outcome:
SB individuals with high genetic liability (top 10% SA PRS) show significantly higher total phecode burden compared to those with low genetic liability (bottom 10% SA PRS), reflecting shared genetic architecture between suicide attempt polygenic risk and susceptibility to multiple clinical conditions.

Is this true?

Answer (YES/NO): NO